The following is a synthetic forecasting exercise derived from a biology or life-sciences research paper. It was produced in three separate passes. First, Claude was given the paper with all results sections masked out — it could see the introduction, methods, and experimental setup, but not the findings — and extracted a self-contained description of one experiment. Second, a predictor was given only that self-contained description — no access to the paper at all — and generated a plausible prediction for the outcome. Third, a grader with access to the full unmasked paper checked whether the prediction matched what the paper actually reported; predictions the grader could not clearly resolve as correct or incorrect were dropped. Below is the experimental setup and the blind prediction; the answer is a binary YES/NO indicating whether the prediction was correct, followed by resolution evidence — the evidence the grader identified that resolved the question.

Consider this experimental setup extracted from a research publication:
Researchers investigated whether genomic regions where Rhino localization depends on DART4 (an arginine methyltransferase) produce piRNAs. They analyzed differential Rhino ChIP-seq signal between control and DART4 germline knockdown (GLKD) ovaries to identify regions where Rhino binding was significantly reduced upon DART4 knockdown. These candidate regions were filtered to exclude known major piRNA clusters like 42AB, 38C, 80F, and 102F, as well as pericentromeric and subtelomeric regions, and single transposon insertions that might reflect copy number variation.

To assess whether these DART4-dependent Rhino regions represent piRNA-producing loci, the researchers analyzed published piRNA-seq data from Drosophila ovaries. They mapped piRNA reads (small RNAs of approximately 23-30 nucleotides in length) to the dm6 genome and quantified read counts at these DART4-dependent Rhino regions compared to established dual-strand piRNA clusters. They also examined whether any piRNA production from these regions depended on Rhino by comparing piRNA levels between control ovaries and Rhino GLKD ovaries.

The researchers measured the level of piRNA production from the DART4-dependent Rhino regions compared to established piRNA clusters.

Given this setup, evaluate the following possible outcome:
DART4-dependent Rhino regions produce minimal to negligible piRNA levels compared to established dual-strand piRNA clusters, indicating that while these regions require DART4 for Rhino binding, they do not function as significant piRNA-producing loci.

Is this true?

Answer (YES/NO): YES